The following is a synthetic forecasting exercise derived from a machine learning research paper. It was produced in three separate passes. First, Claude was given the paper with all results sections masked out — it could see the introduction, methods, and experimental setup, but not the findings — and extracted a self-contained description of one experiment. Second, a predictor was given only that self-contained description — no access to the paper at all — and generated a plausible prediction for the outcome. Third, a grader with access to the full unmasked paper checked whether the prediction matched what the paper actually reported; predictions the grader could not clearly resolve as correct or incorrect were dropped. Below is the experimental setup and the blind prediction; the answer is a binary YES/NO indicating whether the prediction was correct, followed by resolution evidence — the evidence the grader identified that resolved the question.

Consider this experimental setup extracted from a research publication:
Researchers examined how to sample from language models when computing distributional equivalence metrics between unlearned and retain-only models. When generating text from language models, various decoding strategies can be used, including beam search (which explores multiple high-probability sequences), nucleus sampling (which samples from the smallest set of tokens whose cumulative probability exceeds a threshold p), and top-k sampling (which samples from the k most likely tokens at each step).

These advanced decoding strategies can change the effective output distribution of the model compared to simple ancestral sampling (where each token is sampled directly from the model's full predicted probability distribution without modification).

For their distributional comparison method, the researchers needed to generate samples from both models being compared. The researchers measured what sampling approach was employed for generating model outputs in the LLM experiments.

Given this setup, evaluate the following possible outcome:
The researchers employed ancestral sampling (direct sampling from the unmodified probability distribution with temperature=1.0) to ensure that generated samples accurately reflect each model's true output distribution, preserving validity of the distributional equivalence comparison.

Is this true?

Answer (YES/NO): YES